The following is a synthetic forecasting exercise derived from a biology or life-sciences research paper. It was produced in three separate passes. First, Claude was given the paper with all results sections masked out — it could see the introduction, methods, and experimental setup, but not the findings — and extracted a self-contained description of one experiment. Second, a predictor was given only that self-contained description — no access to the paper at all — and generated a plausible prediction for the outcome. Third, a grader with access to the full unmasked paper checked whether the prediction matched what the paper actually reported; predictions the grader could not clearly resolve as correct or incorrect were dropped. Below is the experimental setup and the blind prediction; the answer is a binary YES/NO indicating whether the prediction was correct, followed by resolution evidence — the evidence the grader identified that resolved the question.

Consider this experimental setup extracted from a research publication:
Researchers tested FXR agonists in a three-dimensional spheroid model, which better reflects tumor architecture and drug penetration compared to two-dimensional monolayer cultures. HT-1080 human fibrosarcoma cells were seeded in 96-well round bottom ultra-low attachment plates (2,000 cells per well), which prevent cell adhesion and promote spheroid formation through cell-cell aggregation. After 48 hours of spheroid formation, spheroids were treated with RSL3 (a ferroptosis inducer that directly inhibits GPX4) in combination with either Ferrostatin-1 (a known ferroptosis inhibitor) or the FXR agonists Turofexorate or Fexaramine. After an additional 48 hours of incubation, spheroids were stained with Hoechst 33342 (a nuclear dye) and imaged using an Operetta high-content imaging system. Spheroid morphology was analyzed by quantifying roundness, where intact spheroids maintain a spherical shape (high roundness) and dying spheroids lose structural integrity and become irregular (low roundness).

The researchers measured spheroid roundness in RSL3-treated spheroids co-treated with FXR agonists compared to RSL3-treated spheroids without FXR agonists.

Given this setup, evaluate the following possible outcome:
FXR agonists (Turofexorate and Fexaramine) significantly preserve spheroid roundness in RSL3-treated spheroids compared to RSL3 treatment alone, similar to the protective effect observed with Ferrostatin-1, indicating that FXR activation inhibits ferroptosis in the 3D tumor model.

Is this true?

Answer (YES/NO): YES